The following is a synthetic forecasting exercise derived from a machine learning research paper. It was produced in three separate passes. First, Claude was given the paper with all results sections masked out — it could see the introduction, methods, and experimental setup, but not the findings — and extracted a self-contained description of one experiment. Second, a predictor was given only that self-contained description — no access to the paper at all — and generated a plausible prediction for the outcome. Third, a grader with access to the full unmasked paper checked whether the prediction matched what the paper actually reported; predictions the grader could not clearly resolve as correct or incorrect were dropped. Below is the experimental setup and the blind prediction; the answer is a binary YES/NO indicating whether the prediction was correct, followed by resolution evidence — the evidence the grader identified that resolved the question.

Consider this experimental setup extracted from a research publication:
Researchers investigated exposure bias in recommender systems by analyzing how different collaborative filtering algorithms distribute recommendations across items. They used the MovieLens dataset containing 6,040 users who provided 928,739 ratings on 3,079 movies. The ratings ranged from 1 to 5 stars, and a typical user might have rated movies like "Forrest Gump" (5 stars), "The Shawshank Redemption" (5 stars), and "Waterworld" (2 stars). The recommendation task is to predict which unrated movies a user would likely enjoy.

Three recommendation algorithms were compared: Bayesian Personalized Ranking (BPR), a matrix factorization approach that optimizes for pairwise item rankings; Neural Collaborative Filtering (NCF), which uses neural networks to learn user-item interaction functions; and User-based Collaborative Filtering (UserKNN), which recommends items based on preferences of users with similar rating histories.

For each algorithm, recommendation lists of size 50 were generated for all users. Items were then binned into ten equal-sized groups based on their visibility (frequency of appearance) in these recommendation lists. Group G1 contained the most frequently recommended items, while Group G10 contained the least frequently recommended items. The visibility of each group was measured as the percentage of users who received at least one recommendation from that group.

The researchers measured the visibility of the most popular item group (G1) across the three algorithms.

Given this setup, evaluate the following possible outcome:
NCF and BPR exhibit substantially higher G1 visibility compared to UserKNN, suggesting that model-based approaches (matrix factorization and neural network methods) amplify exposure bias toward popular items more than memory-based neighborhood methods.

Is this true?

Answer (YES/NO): NO